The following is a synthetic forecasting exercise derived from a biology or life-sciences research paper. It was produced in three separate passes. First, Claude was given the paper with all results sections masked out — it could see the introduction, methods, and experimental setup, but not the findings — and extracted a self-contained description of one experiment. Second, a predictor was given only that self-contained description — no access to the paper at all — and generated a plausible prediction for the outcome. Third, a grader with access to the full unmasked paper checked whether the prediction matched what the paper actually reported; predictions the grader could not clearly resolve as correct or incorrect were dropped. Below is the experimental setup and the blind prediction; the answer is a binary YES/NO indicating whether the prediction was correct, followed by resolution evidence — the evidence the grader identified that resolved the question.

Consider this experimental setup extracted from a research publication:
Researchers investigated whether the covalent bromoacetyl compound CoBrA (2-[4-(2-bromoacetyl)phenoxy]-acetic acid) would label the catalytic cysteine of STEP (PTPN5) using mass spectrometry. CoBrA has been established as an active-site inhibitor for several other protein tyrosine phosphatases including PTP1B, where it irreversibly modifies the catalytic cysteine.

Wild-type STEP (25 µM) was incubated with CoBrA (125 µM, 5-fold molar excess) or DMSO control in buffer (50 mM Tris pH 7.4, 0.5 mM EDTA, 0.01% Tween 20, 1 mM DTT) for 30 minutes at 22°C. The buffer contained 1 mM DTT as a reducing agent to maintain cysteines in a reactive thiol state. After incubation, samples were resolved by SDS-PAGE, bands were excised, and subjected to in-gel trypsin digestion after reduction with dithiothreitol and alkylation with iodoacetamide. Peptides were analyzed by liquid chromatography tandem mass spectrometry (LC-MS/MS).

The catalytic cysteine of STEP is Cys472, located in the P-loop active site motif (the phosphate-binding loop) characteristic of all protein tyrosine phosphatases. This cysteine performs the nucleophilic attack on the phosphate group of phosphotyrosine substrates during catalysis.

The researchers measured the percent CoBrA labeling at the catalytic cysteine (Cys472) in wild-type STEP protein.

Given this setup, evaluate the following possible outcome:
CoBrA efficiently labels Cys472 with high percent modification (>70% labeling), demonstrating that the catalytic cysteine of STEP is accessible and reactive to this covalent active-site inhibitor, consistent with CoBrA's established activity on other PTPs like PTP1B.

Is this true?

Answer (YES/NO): NO